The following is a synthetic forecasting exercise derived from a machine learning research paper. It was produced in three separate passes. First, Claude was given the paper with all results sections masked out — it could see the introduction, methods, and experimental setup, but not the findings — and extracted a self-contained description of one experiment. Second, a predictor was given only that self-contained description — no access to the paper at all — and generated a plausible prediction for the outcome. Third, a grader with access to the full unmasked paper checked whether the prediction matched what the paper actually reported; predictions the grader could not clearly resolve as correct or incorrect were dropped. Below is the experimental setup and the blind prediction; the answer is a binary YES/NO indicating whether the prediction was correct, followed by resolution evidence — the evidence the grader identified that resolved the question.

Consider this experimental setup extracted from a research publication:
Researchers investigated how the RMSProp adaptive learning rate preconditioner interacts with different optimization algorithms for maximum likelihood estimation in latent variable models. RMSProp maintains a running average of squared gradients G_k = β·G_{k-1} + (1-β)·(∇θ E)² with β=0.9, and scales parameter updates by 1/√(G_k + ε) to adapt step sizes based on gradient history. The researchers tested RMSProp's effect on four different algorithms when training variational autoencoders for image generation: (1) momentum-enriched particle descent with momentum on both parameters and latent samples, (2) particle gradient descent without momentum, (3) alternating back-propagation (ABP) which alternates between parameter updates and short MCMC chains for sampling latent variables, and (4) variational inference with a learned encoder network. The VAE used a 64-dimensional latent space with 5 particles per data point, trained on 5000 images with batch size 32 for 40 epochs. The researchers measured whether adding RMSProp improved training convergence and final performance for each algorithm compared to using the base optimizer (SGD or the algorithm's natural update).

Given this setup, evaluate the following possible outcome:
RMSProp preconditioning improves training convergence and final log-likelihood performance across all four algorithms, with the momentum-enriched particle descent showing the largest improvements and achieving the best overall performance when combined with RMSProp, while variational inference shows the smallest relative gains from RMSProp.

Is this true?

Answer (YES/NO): NO